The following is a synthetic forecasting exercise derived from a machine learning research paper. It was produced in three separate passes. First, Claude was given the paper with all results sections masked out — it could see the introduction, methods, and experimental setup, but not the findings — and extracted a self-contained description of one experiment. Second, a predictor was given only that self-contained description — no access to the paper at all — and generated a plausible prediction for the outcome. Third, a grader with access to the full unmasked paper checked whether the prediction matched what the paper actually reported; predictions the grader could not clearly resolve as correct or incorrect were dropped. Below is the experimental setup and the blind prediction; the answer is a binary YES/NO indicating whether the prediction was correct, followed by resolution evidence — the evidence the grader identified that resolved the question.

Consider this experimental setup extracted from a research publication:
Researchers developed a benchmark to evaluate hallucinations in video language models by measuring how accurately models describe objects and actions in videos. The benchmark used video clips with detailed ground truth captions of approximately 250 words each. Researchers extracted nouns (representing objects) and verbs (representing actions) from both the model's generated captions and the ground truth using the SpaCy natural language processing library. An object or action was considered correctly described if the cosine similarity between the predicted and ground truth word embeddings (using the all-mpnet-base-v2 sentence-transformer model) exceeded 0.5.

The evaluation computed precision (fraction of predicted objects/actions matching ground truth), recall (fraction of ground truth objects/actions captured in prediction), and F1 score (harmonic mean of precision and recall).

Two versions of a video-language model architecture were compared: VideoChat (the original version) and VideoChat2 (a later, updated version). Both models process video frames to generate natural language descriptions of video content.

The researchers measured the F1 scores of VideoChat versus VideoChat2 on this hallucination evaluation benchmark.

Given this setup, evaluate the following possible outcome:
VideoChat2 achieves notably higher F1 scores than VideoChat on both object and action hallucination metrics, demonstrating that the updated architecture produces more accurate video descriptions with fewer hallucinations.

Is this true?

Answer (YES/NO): NO